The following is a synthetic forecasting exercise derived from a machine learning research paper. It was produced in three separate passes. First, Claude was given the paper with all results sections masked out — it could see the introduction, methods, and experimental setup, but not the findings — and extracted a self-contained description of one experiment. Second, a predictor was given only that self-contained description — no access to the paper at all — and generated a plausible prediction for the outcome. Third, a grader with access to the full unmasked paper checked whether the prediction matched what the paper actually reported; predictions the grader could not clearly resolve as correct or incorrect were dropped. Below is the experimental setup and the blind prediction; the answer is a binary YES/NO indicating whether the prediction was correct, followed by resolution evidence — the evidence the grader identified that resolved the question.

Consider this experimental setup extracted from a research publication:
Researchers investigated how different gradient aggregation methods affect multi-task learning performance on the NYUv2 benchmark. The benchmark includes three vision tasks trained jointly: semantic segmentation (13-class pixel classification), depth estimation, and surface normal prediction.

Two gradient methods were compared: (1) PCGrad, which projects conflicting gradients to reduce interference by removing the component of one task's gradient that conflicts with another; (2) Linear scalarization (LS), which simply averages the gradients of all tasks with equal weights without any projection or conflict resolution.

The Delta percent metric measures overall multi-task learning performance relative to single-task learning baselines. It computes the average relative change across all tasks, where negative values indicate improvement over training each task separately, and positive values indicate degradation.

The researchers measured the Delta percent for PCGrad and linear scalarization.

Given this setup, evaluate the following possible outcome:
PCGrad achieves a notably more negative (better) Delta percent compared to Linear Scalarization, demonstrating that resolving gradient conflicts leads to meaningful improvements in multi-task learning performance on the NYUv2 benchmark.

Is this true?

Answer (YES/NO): NO